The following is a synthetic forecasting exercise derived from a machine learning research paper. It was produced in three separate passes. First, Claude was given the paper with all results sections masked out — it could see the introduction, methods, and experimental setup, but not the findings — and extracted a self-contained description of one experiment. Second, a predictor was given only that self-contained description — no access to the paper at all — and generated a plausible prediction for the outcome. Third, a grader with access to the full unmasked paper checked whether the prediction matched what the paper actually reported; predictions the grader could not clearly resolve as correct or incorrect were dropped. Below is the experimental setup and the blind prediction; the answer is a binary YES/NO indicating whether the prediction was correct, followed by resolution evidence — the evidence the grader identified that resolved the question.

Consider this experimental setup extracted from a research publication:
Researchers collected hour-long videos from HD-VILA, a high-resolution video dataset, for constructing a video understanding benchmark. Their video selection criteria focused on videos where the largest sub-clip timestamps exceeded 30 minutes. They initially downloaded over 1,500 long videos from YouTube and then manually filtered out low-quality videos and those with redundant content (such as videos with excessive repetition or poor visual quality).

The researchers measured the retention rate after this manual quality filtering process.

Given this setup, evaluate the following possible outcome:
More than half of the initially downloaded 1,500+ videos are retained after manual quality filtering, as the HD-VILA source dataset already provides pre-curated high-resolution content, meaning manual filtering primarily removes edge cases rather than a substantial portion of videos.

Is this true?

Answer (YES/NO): YES